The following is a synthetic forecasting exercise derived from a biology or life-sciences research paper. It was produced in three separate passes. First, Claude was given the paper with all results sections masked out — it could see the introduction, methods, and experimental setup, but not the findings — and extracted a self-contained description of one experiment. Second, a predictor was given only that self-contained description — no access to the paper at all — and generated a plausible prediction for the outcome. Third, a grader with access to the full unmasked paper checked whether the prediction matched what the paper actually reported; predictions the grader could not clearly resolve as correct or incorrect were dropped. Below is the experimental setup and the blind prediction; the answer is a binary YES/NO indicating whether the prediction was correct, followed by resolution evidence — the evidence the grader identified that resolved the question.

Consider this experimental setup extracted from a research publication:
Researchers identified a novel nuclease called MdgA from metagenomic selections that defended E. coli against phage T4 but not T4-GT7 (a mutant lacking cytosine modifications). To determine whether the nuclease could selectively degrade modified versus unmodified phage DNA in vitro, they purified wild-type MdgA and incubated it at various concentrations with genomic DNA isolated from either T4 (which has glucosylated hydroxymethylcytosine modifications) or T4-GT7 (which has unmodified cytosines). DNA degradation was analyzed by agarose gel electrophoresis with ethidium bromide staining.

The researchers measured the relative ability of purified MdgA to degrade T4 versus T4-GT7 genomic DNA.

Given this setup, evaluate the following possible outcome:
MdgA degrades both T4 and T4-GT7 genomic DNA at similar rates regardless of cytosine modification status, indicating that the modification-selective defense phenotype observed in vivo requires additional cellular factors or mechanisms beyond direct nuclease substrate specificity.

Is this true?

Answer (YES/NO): NO